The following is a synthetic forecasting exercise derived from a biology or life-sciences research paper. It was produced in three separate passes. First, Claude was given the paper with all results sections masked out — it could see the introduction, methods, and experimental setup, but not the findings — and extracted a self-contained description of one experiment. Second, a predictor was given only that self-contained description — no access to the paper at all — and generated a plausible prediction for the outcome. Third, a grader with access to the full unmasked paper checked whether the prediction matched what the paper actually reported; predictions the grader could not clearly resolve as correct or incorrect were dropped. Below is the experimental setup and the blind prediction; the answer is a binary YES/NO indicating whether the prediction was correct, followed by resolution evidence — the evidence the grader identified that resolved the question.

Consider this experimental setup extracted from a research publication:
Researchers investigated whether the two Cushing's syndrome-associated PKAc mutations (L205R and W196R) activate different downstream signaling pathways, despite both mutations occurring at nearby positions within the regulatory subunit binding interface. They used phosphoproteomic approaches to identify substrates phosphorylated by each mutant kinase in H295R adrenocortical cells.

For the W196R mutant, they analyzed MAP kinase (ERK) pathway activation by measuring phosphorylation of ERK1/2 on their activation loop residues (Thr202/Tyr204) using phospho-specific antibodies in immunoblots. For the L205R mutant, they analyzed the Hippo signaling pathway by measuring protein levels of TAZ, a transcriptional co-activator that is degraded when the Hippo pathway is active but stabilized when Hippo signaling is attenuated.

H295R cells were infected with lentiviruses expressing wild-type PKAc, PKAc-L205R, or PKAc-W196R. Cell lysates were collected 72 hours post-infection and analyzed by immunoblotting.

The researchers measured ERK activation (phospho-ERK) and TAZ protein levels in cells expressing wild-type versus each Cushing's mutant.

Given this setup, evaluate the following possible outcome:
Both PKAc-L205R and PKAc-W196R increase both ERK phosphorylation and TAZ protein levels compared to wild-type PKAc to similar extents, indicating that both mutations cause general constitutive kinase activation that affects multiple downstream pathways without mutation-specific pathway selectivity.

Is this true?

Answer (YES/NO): NO